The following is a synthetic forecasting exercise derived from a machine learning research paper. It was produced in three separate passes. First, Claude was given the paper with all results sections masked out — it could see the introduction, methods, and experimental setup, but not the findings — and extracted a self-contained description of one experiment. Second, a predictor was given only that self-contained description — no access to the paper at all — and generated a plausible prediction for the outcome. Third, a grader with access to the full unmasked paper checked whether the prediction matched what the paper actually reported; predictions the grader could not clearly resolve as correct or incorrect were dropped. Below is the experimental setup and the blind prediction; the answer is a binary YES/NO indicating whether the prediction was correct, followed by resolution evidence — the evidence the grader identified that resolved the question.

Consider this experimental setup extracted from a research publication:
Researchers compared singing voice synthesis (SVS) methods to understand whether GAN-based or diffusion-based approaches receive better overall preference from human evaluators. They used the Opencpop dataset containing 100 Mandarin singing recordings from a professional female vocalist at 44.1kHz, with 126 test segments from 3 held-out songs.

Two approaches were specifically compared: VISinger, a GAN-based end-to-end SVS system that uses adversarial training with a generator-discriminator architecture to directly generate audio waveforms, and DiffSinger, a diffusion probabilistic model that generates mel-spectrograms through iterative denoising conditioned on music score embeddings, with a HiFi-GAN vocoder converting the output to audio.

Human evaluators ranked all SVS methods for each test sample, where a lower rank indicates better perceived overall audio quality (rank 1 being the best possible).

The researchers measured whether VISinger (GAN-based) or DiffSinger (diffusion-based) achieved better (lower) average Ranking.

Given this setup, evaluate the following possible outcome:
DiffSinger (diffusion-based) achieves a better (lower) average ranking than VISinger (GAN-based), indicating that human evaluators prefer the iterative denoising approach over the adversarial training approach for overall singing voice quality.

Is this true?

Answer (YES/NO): NO